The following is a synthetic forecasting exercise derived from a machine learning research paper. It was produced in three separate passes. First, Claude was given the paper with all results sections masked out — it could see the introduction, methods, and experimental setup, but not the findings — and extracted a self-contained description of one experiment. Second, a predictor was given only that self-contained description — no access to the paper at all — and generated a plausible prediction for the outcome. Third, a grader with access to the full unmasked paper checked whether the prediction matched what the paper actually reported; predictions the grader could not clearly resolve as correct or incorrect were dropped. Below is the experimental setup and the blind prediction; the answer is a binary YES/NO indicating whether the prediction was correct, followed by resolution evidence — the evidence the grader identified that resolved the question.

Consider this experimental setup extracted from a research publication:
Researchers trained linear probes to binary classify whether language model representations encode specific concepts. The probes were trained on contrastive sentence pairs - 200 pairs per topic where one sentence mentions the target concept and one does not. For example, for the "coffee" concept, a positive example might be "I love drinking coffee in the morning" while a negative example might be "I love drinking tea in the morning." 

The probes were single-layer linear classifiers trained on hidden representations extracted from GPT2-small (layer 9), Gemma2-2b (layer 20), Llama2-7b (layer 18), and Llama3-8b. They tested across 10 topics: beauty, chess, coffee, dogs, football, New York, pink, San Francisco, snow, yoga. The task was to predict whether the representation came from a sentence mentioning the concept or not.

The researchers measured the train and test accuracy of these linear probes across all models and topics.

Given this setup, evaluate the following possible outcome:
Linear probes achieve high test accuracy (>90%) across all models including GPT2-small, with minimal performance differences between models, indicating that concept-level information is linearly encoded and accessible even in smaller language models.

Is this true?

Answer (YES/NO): YES